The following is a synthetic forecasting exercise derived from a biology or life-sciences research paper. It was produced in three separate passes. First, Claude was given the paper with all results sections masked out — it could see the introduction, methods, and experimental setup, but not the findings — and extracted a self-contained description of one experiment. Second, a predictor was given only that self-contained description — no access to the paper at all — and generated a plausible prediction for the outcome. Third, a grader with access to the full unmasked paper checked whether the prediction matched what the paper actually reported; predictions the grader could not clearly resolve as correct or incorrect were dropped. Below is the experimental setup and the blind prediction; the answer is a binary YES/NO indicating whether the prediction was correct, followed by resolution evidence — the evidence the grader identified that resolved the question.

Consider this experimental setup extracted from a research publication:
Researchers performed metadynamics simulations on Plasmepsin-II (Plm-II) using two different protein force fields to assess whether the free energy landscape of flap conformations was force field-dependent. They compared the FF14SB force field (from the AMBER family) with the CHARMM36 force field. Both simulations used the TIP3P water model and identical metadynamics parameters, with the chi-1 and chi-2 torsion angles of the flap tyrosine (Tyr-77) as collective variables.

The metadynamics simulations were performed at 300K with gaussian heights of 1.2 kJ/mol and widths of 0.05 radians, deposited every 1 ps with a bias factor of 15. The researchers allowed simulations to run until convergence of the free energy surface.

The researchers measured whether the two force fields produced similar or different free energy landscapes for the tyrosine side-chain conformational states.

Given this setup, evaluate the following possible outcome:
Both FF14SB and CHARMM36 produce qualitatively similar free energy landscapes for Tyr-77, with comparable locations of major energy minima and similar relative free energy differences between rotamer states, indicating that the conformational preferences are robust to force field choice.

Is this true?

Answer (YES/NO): NO